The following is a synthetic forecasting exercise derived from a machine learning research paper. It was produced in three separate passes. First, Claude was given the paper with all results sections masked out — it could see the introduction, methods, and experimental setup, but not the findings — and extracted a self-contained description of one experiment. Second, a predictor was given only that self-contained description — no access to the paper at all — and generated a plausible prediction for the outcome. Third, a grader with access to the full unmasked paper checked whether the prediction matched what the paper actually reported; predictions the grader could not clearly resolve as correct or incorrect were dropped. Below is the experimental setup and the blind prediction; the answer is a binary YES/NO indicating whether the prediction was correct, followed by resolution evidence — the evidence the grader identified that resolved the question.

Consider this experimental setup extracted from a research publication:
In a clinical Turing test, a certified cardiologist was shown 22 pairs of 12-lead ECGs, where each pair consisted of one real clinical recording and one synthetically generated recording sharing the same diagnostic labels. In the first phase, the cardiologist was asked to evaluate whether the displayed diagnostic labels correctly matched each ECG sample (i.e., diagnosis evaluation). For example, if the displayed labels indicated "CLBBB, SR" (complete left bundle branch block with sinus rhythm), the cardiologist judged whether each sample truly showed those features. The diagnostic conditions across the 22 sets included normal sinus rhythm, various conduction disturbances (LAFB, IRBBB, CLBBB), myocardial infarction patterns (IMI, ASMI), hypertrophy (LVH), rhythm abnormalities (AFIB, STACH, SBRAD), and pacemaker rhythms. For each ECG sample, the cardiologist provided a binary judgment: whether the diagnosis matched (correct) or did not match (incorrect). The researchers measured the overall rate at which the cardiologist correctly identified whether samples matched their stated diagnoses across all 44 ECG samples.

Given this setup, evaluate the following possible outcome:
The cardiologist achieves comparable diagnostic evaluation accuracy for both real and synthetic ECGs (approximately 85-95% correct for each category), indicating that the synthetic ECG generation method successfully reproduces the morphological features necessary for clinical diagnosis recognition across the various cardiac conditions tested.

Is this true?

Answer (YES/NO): NO